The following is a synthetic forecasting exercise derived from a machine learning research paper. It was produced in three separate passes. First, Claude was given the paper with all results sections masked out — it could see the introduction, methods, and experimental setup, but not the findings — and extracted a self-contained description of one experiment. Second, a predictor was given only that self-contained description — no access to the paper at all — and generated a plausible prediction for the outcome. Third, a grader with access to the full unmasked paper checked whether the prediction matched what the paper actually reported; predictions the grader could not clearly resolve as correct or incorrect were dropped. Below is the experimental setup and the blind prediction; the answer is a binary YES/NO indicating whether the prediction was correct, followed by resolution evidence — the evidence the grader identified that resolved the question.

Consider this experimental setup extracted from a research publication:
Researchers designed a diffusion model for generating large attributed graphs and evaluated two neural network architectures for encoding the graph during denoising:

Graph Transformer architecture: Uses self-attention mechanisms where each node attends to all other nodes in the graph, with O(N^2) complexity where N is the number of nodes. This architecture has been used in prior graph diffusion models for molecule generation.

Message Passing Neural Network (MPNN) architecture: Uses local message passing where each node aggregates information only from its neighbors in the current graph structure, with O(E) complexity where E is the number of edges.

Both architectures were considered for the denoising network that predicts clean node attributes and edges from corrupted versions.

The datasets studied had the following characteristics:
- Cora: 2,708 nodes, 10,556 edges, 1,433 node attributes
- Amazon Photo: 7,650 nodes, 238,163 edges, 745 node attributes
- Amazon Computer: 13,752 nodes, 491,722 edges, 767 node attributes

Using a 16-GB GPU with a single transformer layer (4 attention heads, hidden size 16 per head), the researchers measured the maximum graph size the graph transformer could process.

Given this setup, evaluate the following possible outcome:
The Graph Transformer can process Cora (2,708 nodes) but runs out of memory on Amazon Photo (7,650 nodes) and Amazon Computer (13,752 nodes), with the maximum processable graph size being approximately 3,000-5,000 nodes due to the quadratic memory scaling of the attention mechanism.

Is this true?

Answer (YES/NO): NO